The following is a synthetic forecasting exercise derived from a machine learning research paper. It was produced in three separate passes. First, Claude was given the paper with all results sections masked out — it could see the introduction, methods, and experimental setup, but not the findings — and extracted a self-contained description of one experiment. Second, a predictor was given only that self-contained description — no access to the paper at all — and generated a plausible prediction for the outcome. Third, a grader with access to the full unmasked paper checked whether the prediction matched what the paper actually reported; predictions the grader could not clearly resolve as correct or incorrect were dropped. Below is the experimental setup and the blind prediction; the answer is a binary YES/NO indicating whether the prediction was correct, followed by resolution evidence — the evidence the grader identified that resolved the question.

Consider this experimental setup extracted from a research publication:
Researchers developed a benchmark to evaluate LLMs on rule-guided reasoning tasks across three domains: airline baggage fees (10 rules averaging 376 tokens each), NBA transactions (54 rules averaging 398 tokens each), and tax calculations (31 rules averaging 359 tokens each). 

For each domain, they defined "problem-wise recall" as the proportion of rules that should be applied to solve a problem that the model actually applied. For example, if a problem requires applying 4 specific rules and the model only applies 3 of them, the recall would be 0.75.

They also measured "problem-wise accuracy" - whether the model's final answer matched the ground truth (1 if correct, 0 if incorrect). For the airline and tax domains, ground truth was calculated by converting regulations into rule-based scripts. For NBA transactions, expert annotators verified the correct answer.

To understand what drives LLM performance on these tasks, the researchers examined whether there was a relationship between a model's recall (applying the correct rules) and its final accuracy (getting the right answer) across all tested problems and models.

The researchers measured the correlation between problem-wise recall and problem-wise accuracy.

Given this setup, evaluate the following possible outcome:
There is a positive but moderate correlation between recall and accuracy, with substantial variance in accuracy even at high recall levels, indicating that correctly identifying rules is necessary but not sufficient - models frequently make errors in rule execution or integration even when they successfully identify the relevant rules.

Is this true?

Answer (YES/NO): NO